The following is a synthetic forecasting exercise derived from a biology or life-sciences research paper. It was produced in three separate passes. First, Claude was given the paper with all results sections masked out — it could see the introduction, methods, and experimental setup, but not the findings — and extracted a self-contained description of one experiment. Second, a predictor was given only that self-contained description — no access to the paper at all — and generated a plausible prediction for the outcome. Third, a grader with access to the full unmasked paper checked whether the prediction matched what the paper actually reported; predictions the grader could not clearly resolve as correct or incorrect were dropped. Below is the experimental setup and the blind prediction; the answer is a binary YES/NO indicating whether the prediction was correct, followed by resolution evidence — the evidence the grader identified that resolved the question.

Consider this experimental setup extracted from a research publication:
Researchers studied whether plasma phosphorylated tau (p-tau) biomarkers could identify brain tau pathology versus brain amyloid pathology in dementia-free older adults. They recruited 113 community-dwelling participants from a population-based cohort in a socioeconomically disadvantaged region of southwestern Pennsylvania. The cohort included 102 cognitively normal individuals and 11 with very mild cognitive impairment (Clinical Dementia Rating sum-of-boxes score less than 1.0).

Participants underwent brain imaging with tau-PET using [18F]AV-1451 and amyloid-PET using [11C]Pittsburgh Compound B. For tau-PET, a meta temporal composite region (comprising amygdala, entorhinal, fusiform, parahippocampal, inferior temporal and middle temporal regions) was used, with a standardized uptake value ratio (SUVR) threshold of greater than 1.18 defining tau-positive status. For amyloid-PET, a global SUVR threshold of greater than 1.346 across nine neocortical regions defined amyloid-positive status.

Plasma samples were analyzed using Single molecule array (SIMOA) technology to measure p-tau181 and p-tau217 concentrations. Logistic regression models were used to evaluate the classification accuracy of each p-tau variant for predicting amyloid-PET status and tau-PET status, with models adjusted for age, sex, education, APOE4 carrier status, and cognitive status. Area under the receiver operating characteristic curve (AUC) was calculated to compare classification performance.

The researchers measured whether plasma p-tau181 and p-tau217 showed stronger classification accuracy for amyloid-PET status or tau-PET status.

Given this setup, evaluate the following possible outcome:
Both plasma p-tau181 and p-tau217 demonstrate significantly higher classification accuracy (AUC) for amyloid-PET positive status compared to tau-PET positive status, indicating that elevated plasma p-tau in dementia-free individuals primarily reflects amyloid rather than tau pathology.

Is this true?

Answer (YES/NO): YES